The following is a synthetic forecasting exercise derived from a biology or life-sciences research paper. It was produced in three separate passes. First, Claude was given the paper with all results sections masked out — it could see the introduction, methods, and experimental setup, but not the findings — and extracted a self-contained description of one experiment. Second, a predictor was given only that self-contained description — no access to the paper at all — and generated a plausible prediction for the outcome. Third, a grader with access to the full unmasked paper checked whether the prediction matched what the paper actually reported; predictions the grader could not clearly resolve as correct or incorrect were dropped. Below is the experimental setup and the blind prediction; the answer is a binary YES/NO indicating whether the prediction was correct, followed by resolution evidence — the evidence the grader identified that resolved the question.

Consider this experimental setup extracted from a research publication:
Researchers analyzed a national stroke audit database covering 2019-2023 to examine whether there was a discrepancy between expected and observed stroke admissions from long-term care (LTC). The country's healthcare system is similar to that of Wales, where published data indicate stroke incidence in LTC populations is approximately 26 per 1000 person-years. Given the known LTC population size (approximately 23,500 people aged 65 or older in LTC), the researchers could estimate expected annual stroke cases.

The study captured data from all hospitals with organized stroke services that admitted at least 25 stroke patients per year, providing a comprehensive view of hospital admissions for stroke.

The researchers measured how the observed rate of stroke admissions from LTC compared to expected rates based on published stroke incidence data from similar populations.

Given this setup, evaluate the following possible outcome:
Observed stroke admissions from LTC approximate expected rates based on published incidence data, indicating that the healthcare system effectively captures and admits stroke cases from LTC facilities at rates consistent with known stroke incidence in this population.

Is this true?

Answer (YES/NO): NO